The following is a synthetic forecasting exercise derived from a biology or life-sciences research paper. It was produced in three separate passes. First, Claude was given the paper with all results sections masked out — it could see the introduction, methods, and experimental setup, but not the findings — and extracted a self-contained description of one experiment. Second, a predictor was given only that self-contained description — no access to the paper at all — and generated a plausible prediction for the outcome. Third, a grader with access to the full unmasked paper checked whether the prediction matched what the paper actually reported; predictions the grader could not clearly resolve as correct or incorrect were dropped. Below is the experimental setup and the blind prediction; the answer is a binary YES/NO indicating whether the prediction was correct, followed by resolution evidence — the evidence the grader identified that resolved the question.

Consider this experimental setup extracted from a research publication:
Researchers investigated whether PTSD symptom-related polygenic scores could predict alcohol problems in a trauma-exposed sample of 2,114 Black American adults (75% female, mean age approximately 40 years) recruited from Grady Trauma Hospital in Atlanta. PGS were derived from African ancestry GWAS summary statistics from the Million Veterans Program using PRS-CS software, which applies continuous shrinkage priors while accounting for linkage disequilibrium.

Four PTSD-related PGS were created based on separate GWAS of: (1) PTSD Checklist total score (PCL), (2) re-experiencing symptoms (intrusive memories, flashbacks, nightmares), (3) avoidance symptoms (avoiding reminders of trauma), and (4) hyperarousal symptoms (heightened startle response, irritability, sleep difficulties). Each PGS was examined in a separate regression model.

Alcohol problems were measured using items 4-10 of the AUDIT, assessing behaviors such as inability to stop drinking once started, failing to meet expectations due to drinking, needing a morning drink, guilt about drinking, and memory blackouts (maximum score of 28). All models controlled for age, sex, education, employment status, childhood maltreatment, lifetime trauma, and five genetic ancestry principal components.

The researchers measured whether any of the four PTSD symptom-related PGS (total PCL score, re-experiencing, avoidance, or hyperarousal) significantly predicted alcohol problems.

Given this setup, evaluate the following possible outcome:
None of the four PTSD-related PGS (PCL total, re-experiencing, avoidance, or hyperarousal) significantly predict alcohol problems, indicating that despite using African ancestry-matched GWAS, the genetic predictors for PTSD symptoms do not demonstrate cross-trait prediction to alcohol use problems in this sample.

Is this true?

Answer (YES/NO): NO